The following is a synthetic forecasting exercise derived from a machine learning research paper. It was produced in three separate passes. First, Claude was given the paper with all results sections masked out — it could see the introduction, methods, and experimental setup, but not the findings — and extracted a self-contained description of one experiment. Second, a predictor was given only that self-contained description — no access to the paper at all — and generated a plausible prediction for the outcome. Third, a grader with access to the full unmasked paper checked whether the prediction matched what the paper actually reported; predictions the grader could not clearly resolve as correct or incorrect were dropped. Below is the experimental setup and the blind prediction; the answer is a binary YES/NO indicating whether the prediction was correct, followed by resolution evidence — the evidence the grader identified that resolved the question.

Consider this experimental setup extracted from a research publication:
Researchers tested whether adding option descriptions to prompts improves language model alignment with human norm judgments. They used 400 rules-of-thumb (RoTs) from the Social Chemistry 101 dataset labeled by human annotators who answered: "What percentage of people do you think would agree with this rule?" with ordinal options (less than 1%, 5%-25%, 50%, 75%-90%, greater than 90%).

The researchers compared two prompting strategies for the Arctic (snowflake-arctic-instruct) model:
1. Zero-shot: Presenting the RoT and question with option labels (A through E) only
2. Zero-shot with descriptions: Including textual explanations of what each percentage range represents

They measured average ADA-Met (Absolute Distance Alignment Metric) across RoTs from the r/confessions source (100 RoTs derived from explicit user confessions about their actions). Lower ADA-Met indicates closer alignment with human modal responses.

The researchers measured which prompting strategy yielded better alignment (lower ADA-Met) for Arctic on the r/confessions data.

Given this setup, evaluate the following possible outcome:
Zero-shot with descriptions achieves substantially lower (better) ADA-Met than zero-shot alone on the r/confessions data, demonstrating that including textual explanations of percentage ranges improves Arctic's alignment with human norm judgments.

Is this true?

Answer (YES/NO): NO